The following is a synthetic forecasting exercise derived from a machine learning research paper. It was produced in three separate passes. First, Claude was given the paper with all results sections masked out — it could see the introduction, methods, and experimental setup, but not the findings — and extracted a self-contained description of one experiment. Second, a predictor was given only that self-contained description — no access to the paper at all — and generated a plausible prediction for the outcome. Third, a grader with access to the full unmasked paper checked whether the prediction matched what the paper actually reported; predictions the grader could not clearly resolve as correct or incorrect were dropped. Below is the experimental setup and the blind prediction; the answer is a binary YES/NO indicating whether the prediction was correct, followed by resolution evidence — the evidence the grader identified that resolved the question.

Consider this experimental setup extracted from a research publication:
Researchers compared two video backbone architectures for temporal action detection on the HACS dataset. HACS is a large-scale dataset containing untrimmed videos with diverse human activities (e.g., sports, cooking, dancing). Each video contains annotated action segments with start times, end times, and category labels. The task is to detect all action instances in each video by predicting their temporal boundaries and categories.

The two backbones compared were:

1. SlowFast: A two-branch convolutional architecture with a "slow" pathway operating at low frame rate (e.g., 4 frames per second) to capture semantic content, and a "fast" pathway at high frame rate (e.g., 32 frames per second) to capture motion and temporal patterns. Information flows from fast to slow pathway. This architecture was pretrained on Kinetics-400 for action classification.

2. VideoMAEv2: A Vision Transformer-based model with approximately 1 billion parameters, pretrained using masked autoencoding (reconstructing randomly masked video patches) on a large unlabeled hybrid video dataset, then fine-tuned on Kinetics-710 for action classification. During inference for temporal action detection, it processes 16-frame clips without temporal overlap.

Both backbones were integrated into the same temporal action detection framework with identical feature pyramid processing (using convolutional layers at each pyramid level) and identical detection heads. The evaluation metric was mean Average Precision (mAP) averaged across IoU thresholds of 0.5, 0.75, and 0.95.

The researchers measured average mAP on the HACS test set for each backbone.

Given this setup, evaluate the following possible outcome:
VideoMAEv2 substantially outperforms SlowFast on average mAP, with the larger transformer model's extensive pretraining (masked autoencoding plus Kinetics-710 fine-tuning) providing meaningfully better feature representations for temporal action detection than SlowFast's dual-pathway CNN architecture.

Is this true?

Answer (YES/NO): YES